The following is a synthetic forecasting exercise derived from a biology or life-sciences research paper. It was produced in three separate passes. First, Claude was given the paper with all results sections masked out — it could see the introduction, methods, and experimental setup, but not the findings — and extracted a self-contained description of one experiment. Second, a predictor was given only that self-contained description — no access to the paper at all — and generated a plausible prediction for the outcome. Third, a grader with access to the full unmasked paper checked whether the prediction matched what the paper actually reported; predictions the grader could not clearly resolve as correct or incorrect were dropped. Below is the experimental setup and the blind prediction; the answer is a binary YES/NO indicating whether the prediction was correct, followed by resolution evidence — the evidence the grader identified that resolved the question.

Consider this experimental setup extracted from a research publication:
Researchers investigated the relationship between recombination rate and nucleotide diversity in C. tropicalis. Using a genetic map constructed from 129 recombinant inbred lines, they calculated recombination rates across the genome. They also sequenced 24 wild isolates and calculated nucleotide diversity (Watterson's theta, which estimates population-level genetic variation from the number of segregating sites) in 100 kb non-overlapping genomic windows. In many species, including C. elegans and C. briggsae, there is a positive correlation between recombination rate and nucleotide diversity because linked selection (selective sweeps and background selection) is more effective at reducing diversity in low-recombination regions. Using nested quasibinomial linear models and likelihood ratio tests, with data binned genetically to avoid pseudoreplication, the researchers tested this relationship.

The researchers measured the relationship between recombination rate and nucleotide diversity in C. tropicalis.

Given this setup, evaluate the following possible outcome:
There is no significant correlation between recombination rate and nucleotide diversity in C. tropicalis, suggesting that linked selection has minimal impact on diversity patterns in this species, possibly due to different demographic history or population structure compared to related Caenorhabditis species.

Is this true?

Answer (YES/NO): NO